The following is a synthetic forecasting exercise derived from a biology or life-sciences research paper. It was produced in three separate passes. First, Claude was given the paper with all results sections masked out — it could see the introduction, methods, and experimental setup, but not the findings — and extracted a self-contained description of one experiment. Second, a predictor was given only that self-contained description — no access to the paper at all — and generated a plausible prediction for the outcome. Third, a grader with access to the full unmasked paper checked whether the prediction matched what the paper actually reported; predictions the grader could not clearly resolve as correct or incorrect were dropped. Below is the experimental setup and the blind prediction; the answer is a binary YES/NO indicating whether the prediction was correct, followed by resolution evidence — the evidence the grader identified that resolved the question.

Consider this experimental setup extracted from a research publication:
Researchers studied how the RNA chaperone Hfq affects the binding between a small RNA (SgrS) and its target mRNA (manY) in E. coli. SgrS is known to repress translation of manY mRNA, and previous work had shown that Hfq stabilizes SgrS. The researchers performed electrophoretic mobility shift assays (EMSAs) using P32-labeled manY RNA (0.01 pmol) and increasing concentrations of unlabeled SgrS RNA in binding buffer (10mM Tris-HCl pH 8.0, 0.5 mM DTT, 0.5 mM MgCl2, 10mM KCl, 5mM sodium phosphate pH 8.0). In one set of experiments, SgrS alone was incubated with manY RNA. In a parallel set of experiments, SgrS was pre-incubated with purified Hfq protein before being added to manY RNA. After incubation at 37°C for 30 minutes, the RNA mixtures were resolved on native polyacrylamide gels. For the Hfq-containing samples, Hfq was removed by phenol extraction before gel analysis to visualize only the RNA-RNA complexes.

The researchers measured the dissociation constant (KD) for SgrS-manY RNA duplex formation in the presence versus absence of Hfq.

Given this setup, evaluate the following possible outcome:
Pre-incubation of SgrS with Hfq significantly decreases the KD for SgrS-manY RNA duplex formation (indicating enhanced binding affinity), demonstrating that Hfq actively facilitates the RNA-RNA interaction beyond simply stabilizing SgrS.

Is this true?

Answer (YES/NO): YES